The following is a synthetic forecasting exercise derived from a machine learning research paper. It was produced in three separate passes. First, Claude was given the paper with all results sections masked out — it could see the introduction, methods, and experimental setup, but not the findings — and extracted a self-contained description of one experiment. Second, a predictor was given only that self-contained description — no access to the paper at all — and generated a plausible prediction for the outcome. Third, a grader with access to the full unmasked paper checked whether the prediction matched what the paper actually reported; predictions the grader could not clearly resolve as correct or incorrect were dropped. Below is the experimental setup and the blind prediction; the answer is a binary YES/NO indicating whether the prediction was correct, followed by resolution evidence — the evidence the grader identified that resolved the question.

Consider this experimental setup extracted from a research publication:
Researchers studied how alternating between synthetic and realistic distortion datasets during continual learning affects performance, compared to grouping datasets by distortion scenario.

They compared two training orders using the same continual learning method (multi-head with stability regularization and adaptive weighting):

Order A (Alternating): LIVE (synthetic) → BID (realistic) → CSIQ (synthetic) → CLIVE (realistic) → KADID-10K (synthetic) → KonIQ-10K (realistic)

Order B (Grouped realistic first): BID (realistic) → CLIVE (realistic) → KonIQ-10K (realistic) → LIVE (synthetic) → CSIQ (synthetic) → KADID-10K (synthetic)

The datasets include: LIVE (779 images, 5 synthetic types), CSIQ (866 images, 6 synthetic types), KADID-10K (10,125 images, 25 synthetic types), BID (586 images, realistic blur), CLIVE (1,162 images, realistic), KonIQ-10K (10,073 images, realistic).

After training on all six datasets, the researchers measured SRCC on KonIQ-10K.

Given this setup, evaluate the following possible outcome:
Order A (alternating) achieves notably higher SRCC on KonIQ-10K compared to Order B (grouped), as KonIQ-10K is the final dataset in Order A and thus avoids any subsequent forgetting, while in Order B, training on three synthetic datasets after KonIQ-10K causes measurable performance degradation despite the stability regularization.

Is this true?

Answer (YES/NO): YES